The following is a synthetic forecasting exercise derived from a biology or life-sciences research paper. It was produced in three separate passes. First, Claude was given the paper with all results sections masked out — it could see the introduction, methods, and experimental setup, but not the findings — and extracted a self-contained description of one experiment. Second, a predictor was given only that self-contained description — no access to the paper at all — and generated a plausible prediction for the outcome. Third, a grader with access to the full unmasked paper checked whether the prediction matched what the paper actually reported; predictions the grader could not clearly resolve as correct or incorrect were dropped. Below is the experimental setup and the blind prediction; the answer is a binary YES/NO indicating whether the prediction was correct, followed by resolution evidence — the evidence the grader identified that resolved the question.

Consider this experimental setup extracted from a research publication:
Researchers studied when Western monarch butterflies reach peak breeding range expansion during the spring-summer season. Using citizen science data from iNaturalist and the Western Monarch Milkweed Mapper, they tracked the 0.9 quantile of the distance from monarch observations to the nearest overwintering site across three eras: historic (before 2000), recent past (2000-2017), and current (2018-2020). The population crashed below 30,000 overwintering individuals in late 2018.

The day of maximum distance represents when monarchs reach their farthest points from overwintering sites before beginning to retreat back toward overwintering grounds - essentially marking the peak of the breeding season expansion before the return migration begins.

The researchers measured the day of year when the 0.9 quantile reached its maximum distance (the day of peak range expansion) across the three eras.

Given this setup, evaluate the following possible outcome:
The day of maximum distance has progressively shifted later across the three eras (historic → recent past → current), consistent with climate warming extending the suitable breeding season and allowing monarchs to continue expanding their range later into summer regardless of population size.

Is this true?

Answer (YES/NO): NO